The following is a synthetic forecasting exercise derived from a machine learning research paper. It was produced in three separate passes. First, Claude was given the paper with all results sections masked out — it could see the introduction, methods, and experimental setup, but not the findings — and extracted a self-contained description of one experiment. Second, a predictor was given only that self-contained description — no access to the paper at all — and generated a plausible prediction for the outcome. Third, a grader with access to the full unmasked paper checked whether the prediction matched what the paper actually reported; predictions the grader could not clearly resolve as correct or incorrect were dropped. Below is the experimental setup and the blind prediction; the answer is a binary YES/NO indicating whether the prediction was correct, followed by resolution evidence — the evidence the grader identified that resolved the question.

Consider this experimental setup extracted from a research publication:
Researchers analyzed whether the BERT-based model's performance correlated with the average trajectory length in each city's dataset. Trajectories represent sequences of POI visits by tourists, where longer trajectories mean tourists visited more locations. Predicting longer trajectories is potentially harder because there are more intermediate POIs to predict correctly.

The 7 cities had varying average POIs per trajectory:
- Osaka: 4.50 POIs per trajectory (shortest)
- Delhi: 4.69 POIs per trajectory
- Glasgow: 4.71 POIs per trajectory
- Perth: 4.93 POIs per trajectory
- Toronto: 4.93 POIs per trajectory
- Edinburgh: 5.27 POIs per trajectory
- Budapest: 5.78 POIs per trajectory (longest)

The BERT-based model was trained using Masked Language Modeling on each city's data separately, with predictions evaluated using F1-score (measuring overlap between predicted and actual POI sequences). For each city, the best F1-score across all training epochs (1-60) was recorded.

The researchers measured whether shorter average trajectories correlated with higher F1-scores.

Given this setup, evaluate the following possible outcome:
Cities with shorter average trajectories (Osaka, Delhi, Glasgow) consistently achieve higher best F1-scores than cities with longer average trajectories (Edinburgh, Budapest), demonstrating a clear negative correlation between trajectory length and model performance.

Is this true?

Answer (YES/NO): YES